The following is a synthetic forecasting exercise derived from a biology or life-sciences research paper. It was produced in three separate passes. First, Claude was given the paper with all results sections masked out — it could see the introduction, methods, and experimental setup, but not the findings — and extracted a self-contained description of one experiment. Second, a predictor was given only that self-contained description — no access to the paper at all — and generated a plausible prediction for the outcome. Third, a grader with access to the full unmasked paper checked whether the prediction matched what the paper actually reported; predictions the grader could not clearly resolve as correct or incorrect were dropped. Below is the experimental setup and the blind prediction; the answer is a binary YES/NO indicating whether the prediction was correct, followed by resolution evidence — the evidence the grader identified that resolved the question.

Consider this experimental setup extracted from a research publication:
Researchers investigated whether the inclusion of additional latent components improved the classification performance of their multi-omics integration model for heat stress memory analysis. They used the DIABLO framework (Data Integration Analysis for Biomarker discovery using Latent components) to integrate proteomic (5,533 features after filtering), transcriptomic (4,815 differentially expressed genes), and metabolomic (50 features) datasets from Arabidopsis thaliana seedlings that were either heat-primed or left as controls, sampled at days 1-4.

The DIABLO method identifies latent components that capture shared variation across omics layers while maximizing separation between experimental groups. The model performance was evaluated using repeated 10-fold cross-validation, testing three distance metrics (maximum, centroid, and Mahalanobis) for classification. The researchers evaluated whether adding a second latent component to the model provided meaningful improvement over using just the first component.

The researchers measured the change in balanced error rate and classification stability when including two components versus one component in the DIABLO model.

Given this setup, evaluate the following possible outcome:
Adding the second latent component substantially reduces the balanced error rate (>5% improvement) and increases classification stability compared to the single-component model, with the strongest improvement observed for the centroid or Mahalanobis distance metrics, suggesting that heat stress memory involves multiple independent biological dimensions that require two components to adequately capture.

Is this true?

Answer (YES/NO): NO